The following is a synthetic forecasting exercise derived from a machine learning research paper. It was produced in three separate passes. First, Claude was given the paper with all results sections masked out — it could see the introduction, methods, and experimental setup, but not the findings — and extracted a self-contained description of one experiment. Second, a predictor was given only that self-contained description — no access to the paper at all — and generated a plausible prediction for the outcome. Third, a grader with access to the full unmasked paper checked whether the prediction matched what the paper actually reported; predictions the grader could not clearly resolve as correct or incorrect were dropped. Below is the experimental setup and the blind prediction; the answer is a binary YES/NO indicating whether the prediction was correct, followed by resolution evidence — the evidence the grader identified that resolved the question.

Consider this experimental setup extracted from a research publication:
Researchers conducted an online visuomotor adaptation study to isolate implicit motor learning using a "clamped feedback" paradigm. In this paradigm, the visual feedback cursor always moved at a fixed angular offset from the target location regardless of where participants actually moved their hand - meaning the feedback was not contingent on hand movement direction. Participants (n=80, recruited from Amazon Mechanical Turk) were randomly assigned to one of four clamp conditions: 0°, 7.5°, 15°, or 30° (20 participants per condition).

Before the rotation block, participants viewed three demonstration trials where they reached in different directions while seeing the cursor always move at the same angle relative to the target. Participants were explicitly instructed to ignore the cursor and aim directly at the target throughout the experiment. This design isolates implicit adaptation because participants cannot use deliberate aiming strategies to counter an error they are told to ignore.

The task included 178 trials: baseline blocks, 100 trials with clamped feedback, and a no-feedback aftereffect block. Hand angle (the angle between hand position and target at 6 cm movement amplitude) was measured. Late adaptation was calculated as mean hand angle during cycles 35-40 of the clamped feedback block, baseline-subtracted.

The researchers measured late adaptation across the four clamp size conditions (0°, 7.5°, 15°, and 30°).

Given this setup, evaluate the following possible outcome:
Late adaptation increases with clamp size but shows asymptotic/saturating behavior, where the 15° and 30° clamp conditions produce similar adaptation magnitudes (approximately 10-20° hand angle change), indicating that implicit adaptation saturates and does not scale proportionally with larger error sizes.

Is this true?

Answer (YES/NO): NO